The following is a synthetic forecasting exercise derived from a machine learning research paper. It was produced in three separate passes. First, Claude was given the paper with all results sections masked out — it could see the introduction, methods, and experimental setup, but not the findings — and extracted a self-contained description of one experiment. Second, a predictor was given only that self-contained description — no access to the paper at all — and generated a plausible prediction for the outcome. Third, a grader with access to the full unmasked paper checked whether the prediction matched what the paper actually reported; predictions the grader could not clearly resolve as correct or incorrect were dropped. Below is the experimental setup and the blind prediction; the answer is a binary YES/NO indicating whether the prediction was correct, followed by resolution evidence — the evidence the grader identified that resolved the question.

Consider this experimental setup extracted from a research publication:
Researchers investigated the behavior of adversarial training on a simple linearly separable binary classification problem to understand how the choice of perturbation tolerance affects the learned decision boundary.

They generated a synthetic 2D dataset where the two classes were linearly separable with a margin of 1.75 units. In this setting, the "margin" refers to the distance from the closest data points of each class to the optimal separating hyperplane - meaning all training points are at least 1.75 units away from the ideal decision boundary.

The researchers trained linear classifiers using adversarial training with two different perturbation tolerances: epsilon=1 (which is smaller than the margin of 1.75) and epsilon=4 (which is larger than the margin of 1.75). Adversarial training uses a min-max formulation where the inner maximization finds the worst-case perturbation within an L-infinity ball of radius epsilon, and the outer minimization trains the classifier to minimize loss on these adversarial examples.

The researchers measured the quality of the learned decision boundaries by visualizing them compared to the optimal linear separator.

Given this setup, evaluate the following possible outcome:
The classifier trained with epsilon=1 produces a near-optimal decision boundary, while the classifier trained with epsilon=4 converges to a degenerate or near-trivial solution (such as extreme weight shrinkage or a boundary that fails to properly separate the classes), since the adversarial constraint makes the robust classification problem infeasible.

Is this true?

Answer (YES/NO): NO